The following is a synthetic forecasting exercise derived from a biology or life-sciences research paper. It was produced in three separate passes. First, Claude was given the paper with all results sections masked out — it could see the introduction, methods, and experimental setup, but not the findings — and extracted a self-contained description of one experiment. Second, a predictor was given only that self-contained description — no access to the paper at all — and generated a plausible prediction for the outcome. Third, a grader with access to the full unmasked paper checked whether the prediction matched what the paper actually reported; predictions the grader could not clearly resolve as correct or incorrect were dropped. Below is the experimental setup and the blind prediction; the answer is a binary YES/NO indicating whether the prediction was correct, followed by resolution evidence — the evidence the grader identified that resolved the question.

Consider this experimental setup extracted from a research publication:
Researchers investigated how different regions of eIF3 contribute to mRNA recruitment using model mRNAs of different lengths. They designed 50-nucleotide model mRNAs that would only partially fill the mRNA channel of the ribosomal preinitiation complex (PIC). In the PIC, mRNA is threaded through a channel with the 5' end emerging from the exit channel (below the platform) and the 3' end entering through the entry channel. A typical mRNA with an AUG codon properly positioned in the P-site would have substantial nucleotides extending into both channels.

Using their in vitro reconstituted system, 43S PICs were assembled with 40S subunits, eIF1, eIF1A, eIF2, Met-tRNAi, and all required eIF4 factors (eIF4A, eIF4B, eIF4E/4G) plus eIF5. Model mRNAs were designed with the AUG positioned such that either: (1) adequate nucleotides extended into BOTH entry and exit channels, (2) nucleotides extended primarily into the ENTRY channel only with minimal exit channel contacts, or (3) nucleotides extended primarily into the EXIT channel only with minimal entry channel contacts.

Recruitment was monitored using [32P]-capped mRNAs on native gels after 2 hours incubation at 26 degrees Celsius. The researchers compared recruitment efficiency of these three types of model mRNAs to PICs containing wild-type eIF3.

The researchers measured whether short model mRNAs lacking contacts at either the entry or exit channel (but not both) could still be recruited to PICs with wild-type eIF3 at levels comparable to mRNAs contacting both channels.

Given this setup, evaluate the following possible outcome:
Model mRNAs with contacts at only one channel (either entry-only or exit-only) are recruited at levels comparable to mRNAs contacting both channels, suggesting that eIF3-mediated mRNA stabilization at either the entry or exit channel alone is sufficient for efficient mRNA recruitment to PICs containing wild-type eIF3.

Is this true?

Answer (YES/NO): YES